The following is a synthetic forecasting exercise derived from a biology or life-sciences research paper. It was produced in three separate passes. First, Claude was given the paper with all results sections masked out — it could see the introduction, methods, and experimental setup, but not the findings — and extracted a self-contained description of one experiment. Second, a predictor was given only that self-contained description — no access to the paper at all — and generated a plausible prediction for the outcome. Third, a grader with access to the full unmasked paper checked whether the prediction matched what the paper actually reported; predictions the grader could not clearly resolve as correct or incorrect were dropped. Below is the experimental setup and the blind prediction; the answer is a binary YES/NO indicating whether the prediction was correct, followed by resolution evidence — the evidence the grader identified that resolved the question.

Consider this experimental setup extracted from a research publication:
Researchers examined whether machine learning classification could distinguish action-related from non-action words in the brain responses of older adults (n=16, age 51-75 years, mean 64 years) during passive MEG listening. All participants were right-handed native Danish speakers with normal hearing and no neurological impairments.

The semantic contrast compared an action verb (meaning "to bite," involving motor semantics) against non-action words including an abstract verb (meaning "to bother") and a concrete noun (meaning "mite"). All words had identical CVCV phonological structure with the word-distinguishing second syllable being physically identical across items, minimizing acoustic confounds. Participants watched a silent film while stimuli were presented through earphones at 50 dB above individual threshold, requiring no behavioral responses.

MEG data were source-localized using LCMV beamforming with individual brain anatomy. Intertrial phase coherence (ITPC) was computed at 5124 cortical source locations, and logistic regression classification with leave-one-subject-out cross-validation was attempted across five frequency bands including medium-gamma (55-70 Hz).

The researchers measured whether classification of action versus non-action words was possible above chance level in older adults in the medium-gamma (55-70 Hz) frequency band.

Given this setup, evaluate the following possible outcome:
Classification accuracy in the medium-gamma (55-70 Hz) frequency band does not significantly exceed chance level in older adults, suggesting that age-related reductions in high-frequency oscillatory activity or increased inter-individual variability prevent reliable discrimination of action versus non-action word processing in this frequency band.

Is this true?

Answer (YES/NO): NO